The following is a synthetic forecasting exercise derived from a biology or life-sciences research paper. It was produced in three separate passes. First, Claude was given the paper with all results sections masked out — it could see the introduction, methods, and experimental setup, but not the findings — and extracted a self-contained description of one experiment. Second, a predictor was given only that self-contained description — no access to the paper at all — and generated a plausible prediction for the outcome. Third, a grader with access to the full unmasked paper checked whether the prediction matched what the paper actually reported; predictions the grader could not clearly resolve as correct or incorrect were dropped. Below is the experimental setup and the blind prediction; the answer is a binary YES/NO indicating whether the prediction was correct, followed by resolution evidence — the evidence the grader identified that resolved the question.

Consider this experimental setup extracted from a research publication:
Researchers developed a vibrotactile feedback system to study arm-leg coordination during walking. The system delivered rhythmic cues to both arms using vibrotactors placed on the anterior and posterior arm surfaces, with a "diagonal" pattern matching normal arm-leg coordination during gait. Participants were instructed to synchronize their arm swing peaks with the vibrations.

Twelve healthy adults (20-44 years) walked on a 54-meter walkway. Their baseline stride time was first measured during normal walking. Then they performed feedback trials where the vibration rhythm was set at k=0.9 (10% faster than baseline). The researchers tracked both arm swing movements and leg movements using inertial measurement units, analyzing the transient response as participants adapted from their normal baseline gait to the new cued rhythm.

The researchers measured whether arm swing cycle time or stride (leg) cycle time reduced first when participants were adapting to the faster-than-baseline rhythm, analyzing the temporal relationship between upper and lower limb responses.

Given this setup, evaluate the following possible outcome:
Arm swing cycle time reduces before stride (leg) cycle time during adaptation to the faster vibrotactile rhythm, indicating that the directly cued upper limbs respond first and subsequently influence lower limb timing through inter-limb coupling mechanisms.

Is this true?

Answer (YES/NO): YES